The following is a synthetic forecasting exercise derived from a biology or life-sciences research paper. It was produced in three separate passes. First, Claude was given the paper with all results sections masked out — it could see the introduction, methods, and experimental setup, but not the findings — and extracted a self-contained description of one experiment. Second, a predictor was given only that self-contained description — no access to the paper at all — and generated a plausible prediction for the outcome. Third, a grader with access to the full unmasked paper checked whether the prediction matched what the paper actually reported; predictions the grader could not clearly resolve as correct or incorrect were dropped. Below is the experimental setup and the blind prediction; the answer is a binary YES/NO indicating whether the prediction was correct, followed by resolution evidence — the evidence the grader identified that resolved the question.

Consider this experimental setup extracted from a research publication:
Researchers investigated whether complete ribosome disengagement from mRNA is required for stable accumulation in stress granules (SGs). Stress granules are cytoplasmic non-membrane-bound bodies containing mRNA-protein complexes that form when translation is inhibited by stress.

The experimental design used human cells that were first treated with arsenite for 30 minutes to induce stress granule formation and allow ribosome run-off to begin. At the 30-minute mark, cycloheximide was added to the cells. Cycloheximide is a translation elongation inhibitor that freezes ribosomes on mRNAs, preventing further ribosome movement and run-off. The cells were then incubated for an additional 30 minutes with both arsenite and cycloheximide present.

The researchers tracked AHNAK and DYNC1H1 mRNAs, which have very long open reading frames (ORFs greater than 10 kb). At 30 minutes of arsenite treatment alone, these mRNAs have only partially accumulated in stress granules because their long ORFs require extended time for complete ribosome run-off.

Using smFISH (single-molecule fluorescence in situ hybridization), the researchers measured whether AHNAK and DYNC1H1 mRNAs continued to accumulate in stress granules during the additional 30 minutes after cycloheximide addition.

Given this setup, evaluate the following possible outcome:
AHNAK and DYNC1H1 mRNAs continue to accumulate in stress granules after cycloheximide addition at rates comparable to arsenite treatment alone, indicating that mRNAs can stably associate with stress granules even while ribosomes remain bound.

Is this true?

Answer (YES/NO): NO